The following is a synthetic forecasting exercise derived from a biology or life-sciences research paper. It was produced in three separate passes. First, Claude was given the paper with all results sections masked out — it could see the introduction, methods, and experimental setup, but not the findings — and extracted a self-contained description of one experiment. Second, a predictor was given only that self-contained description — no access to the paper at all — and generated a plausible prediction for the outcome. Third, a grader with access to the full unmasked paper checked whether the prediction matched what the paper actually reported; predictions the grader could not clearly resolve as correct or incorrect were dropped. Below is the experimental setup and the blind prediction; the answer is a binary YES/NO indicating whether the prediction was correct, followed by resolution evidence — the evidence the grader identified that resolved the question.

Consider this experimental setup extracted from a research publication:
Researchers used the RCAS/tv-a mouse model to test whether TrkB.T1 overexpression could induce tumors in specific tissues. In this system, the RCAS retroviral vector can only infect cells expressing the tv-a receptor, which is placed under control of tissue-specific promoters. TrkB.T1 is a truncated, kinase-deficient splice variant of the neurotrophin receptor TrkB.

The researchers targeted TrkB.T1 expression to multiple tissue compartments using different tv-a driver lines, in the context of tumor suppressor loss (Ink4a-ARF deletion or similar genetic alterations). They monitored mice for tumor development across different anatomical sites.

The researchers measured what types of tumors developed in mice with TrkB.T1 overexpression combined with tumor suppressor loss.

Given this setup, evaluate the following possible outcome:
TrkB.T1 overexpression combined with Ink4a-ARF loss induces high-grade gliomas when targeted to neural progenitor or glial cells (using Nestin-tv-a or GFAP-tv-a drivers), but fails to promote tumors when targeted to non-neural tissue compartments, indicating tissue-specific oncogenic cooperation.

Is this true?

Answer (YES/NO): NO